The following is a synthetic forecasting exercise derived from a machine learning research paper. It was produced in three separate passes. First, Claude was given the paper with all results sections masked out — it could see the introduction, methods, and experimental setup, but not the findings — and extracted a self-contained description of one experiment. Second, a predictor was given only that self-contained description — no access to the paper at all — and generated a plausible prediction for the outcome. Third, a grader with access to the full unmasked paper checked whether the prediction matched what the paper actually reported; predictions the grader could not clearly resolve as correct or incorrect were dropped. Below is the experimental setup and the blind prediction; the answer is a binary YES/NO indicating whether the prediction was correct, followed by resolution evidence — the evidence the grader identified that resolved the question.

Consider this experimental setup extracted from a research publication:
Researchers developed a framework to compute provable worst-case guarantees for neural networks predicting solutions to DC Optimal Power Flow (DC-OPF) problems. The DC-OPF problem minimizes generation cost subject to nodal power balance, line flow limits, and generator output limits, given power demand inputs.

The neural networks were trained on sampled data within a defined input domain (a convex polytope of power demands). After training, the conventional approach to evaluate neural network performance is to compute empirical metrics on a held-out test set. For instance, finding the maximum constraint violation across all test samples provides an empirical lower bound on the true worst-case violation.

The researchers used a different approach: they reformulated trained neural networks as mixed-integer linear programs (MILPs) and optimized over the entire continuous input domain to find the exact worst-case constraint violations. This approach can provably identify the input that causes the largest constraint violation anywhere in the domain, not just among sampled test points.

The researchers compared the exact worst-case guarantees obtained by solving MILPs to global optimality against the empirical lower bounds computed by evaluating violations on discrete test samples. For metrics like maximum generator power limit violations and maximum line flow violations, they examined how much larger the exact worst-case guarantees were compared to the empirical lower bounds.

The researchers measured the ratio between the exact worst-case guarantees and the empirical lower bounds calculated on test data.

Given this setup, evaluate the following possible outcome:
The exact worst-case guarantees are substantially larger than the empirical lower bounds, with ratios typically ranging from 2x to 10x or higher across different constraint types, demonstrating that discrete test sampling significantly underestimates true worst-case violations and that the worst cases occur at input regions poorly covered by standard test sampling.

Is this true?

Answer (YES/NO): YES